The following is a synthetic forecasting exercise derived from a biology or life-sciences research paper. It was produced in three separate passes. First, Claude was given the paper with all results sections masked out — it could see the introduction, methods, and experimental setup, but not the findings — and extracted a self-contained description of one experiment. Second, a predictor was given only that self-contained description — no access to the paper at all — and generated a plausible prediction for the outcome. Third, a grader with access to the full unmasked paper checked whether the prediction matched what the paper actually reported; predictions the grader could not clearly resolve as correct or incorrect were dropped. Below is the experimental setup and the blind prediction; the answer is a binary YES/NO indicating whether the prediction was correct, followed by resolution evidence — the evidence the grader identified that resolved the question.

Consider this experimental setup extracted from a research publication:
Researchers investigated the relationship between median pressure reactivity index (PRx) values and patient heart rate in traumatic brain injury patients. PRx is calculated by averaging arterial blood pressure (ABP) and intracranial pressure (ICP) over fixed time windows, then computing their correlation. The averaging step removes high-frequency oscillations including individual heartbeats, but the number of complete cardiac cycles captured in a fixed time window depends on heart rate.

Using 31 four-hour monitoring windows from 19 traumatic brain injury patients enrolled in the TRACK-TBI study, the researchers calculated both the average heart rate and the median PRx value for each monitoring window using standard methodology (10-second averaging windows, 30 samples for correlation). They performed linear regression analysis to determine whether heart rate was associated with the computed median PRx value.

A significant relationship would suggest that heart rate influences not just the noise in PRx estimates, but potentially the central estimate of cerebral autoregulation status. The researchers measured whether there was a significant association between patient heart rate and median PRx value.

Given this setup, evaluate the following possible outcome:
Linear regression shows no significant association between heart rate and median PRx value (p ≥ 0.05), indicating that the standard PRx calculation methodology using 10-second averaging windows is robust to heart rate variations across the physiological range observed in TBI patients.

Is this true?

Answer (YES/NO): NO